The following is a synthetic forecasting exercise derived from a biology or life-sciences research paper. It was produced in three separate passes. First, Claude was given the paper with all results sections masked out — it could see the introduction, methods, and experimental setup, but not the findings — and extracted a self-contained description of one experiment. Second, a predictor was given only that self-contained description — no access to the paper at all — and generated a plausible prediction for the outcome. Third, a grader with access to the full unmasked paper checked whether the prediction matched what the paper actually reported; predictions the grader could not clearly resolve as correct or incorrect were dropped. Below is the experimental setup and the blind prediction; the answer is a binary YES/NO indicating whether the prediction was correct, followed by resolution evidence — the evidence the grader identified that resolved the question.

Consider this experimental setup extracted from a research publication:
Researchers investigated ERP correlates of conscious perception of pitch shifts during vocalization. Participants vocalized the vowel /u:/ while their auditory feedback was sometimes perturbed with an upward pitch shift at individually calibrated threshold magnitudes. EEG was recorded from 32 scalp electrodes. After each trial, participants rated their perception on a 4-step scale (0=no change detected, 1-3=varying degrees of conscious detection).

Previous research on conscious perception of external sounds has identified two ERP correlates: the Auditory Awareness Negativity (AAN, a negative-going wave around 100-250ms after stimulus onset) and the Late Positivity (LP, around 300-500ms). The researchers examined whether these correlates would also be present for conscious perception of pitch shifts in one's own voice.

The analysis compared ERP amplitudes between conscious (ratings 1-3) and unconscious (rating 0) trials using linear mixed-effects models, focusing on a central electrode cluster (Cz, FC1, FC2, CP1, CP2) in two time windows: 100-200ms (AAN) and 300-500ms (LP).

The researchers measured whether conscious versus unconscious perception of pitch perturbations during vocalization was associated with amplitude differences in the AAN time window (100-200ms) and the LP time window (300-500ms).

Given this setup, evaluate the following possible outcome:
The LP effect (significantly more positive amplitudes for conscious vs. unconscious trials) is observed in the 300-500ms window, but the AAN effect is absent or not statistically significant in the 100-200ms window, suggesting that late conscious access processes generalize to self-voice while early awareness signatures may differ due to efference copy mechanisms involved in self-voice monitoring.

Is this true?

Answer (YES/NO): NO